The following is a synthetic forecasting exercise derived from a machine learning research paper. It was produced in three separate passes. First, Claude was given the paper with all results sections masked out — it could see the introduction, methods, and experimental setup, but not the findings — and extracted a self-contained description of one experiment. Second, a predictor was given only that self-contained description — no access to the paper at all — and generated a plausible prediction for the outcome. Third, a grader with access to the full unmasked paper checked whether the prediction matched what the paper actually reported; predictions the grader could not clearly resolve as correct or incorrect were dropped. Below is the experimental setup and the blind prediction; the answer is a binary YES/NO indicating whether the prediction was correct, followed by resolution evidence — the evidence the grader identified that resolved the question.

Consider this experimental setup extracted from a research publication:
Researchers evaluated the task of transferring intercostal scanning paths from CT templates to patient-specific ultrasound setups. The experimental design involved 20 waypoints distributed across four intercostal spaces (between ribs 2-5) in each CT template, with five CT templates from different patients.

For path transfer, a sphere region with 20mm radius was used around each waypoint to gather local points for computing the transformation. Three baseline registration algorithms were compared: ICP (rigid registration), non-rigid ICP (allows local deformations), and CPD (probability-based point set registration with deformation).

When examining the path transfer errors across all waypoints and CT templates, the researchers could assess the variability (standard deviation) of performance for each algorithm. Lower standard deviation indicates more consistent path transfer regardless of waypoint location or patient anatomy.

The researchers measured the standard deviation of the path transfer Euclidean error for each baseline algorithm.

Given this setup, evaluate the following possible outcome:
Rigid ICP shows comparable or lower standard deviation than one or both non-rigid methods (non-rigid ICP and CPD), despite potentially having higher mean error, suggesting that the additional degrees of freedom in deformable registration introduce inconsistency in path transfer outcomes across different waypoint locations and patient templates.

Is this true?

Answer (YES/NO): NO